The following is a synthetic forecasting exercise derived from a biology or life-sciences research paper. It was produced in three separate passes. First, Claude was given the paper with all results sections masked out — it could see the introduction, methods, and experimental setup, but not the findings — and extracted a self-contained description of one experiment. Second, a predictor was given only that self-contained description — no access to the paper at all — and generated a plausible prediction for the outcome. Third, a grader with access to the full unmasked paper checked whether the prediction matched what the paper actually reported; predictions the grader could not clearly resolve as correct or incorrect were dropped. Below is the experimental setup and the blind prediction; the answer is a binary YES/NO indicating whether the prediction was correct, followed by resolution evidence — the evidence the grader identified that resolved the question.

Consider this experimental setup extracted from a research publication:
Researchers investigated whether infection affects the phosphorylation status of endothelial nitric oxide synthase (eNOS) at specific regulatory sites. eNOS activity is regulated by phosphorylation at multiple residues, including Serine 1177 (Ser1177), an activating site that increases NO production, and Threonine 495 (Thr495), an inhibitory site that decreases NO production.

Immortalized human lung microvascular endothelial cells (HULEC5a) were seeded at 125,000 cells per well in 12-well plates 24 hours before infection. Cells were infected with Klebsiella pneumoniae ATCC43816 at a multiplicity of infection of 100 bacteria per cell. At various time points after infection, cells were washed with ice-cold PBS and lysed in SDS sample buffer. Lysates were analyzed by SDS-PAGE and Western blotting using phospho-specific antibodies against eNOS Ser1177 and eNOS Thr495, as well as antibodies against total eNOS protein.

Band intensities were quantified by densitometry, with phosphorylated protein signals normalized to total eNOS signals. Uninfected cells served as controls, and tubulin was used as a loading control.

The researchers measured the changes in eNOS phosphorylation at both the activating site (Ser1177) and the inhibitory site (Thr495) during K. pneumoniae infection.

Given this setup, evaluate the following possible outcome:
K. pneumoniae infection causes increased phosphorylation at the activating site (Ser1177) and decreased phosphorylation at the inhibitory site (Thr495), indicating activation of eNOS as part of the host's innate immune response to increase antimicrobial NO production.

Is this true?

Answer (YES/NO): NO